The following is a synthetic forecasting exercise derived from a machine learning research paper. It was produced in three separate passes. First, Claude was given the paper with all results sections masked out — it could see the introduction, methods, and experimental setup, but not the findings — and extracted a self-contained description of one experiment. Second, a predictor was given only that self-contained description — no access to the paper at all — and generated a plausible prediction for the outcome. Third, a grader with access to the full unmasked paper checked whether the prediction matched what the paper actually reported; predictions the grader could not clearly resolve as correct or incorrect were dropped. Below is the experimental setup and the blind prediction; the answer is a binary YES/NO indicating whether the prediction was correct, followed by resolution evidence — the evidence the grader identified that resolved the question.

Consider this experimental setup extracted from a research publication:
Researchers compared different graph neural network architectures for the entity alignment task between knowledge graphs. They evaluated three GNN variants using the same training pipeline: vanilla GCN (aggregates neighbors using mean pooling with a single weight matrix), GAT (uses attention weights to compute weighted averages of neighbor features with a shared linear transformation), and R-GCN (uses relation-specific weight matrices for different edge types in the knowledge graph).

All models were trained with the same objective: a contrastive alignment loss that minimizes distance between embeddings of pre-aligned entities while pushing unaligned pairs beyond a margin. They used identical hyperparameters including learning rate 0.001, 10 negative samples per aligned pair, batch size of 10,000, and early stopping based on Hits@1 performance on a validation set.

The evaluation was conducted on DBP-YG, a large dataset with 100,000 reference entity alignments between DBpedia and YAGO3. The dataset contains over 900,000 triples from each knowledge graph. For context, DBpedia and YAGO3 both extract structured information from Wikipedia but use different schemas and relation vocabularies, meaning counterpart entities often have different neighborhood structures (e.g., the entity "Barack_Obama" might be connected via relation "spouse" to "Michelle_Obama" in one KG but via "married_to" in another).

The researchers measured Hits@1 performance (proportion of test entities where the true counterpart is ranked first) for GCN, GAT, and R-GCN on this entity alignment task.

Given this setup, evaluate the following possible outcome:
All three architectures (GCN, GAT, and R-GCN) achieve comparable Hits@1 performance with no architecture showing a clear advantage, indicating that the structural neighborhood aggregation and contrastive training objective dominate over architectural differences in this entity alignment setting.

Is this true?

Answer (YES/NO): NO